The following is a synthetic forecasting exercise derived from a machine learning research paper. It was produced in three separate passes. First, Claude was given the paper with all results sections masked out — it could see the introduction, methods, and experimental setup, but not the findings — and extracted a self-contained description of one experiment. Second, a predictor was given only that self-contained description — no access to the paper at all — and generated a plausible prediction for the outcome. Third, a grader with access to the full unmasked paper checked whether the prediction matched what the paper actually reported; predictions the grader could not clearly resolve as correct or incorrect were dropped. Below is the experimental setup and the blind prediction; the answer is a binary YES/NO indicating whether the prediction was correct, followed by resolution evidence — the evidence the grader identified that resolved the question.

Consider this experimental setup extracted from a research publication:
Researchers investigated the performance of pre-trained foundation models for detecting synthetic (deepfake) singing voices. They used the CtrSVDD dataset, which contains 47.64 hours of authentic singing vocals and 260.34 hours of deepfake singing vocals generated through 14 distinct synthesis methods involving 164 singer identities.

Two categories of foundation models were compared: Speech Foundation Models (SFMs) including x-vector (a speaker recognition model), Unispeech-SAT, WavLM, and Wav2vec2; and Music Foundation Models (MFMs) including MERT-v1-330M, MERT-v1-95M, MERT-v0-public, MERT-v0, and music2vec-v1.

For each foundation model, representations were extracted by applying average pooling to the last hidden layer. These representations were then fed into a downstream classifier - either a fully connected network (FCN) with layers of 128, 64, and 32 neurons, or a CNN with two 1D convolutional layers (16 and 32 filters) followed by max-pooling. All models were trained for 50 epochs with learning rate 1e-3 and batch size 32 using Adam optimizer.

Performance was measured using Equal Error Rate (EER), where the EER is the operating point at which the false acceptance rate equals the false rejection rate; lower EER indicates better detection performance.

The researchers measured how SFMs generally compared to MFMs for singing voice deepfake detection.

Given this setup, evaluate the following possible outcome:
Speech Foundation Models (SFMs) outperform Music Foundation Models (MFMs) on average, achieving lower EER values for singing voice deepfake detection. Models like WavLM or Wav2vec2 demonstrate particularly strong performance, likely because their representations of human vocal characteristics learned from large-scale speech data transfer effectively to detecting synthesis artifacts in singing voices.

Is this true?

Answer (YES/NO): NO